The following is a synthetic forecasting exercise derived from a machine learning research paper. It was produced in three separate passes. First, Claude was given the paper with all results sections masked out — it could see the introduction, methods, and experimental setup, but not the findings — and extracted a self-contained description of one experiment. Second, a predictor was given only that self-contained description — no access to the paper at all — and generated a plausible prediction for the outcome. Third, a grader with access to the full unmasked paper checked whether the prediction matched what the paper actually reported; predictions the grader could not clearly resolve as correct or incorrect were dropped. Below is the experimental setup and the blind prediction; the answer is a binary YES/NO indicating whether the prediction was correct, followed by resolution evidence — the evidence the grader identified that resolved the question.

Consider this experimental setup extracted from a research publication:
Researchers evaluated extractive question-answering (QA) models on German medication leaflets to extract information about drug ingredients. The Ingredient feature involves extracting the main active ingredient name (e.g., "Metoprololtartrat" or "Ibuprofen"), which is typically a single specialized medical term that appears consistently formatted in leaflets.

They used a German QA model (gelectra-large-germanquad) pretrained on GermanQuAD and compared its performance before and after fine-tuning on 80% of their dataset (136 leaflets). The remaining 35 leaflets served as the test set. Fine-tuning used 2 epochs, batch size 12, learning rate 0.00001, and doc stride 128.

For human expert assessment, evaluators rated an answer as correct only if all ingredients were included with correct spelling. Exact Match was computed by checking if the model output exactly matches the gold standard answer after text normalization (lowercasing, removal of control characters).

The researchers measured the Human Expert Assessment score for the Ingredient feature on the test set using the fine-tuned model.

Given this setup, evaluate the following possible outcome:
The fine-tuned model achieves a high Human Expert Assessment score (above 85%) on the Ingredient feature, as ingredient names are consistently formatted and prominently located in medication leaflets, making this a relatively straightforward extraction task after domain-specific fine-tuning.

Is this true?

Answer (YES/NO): YES